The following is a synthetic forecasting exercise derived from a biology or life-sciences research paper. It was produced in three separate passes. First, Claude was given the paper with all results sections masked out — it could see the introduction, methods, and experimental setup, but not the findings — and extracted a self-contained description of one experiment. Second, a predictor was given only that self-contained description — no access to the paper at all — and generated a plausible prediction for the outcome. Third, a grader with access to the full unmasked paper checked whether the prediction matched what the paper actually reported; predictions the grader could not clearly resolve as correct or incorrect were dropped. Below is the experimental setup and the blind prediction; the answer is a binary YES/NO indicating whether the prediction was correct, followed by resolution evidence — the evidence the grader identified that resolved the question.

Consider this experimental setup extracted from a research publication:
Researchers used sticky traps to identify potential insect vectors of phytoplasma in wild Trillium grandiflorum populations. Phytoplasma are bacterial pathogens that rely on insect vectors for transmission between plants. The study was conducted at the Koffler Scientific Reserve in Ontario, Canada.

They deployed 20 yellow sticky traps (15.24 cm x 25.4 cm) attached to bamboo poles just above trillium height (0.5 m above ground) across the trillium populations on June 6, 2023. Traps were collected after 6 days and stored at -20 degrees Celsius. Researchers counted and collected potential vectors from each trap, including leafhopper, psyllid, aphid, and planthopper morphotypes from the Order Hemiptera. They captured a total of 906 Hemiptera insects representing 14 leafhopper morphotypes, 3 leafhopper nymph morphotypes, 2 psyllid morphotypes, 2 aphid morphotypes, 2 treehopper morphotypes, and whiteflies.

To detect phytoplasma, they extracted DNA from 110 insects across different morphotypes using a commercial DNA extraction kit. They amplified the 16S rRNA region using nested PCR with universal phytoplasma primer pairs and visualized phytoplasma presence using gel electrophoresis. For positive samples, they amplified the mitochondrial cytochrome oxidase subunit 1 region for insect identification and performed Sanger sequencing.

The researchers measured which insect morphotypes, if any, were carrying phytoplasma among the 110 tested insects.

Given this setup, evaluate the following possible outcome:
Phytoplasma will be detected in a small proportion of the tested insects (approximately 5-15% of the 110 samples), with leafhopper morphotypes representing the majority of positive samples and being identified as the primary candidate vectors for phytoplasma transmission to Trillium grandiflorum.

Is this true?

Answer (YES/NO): NO